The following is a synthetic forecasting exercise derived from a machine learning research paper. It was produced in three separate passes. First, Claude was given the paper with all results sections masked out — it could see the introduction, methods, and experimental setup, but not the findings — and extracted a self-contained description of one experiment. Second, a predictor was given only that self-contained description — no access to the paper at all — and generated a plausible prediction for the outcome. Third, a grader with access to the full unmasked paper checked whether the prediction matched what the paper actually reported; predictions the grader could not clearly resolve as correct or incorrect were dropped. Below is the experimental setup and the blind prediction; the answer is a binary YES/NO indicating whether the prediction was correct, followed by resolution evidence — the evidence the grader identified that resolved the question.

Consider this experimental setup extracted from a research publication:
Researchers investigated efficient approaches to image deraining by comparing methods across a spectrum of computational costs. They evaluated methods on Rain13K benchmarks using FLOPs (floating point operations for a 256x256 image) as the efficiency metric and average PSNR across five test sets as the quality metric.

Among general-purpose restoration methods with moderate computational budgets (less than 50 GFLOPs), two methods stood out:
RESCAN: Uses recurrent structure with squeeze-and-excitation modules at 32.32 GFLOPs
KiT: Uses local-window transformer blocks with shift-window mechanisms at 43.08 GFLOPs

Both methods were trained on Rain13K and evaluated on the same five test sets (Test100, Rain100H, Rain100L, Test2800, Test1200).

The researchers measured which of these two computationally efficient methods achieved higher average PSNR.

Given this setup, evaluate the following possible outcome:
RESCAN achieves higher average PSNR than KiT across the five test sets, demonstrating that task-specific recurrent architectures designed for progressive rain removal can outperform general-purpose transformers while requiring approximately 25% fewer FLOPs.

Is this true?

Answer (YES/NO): NO